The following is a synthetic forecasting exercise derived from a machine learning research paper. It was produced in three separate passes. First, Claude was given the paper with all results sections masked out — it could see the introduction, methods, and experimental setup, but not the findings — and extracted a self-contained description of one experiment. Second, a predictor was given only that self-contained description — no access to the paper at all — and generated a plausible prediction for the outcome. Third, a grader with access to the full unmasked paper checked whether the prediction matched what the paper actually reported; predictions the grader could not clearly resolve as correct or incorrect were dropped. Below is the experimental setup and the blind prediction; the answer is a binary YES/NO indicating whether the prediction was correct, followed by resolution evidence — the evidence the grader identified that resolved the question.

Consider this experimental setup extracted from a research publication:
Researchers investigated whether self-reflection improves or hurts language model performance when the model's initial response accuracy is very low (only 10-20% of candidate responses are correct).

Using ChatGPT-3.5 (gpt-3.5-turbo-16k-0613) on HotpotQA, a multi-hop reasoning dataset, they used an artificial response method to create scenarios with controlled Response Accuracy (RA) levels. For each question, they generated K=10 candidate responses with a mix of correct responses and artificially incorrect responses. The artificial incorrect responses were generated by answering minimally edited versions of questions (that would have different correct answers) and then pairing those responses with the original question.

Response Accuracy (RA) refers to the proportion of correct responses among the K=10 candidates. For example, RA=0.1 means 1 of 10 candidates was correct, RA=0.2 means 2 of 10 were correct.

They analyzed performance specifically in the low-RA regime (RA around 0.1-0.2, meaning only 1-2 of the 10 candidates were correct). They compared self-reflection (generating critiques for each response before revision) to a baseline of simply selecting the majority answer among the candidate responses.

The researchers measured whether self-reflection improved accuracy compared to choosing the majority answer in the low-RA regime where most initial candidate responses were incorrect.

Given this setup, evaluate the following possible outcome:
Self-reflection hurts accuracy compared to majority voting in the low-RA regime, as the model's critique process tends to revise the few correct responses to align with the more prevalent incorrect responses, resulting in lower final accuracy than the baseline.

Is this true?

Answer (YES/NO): NO